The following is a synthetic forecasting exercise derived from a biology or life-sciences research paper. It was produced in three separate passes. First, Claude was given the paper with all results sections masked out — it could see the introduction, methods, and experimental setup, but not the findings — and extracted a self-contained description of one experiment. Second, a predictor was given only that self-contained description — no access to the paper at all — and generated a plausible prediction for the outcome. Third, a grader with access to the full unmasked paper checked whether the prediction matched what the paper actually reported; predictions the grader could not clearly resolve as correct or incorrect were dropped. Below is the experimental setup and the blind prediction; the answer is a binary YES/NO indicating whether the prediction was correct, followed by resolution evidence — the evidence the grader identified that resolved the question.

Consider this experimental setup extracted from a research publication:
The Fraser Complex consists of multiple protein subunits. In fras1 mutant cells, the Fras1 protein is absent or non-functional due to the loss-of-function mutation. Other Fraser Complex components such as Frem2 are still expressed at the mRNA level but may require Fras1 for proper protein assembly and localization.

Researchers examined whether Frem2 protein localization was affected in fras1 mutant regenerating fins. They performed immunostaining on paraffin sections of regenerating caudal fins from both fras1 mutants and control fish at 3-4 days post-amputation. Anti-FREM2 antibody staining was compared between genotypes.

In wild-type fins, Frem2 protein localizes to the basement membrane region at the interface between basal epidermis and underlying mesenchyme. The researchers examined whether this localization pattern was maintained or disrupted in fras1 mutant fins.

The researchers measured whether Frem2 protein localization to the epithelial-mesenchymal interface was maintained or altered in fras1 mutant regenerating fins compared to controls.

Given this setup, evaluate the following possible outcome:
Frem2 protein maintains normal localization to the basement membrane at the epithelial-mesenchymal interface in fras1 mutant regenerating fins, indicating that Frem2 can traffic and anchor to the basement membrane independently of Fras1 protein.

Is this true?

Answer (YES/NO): NO